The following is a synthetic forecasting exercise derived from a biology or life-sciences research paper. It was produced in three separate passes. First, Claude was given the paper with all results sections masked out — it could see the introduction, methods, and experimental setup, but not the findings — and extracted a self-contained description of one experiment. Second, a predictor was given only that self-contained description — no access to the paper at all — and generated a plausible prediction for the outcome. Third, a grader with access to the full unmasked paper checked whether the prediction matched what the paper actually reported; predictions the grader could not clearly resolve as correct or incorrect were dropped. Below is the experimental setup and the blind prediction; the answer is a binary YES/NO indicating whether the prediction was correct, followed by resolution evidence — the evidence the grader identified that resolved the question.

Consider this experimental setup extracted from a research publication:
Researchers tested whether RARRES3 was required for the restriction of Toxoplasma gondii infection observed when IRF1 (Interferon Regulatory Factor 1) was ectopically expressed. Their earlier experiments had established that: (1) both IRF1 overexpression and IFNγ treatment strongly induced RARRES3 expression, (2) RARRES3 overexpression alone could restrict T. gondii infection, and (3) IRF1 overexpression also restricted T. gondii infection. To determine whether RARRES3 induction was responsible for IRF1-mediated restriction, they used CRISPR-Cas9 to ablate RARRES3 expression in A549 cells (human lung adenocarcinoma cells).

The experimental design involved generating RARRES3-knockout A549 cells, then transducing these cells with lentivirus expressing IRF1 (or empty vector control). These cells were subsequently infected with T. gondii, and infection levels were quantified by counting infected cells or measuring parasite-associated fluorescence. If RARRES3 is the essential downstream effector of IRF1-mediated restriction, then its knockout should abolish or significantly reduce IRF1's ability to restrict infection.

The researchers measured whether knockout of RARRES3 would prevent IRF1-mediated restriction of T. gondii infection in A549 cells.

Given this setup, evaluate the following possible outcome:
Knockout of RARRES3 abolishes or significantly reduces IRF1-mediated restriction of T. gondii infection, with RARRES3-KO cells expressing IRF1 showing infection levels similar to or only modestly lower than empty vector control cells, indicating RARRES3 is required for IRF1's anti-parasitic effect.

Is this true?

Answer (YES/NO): NO